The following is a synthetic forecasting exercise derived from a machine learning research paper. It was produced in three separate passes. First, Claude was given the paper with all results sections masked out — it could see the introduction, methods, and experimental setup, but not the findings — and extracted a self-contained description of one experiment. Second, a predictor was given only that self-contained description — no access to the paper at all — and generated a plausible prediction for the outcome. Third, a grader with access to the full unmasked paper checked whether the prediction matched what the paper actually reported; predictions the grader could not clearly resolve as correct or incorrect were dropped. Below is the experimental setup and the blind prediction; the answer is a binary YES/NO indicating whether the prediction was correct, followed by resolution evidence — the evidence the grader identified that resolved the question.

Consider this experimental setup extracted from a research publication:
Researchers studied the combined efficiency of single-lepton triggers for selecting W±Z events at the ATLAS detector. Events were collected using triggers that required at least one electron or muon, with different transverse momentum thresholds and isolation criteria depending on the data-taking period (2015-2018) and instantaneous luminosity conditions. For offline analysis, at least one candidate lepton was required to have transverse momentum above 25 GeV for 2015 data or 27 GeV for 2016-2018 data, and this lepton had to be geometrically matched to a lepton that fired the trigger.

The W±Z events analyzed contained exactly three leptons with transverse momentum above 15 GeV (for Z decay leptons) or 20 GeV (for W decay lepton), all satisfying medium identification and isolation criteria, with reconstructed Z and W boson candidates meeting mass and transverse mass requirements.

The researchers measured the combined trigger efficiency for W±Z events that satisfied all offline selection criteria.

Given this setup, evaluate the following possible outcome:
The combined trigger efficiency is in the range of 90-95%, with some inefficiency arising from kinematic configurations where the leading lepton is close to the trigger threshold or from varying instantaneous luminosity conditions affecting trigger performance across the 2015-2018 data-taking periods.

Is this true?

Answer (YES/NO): NO